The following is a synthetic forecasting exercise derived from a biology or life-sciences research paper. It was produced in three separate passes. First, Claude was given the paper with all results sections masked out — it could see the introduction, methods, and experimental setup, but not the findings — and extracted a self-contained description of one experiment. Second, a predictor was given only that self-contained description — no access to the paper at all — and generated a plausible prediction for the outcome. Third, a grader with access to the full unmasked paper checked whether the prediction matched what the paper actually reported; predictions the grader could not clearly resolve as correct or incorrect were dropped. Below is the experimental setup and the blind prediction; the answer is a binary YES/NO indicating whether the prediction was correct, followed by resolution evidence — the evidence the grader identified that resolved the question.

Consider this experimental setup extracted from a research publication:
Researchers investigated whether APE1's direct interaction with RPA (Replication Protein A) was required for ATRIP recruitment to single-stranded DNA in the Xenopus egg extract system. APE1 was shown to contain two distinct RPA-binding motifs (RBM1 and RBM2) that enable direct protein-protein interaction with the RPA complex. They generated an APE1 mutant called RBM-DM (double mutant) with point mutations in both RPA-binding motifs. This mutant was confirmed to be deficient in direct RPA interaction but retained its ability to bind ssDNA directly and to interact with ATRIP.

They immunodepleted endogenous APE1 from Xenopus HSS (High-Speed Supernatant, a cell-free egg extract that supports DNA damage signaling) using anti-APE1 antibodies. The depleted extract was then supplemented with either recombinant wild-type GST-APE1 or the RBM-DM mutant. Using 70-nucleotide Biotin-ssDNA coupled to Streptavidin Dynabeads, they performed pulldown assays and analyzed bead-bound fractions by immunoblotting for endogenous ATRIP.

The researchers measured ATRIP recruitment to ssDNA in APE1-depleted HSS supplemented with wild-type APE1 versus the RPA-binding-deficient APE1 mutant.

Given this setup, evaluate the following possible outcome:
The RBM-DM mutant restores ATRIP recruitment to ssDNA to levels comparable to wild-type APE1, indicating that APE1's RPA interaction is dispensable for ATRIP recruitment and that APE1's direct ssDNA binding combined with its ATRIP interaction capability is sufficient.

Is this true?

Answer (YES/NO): YES